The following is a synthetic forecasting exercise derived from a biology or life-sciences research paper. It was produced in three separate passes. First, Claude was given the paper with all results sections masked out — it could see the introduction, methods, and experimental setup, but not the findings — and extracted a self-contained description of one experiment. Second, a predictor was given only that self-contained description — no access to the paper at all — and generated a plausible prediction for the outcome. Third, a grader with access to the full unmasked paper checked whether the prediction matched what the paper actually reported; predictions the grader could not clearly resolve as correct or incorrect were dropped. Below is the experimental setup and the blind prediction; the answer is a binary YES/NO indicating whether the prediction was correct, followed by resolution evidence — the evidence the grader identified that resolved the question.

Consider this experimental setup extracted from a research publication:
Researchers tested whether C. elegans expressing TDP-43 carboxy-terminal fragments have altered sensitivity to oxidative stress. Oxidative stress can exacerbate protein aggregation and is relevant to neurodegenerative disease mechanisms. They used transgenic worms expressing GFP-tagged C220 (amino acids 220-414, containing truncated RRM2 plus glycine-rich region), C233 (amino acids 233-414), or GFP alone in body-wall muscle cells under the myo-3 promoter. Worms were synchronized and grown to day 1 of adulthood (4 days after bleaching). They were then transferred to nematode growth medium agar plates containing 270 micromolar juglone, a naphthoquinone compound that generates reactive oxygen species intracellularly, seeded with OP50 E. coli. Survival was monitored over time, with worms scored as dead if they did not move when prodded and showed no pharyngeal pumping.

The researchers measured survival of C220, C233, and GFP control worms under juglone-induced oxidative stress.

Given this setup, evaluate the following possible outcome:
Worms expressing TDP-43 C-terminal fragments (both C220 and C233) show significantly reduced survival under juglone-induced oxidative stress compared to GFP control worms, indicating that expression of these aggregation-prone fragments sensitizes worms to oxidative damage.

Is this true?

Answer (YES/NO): YES